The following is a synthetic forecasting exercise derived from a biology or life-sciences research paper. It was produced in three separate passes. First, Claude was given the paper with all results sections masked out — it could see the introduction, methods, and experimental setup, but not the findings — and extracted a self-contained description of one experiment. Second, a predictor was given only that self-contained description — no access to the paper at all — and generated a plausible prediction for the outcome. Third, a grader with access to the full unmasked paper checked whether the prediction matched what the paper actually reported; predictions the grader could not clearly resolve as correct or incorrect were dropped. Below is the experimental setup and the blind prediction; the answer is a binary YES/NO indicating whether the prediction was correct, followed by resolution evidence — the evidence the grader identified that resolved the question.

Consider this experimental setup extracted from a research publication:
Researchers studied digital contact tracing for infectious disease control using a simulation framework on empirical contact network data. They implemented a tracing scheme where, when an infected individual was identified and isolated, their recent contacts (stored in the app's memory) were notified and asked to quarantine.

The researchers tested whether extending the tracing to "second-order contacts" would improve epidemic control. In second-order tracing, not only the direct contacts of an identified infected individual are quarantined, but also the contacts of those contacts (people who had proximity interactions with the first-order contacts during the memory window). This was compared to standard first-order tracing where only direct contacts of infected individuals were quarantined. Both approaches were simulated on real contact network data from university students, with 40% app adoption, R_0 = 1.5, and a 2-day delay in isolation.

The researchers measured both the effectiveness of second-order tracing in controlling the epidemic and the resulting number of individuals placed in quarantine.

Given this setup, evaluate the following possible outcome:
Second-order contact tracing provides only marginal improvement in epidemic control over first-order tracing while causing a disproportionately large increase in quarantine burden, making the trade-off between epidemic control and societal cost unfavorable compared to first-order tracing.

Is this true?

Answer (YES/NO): NO